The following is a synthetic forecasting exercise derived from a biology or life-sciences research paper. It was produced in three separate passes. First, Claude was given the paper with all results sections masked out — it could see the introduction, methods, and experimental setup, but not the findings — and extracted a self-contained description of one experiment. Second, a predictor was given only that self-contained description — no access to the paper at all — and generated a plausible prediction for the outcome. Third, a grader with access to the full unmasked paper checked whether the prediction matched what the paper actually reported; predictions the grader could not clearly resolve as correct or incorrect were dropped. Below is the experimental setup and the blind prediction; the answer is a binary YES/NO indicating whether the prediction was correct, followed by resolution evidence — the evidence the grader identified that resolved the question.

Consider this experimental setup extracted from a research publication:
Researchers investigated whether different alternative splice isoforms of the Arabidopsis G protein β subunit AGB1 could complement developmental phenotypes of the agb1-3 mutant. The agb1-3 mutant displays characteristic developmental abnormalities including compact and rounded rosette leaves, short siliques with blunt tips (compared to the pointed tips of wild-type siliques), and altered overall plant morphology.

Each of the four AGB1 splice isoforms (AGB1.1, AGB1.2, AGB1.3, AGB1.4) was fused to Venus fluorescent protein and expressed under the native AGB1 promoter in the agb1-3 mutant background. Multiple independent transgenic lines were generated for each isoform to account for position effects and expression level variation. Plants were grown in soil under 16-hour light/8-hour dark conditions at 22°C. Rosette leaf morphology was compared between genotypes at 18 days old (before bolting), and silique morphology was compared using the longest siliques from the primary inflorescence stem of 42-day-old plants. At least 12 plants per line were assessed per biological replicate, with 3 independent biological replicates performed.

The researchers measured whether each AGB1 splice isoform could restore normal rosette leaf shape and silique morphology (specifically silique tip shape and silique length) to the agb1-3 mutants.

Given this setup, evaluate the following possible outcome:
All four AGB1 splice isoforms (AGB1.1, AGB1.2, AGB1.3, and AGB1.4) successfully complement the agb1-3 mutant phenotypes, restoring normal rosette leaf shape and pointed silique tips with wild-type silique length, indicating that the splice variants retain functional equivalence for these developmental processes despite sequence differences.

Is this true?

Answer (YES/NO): NO